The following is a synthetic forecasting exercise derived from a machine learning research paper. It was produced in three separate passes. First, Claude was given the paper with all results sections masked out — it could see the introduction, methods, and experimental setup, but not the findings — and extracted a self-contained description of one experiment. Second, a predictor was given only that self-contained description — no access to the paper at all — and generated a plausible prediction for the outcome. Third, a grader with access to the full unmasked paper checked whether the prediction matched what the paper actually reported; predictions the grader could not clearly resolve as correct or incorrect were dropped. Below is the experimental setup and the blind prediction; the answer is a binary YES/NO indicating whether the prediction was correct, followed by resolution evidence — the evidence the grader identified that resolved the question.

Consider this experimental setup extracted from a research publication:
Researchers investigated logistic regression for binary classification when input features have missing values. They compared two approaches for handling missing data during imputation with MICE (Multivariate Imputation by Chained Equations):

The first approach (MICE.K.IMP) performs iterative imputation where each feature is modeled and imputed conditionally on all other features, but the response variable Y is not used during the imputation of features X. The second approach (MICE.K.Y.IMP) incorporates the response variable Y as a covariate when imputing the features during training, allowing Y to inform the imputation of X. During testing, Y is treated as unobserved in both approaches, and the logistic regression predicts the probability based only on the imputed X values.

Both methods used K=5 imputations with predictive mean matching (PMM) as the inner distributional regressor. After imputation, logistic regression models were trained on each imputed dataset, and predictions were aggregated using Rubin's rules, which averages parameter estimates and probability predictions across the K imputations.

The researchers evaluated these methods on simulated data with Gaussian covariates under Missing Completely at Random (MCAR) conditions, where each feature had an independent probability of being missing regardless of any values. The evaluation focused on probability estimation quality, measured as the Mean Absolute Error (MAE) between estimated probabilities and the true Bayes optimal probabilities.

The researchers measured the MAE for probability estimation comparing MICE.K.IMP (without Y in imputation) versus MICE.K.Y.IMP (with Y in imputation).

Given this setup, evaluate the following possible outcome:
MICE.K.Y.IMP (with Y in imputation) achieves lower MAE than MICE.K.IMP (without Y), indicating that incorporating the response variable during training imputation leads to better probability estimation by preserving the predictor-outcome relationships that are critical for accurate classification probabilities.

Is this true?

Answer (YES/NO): YES